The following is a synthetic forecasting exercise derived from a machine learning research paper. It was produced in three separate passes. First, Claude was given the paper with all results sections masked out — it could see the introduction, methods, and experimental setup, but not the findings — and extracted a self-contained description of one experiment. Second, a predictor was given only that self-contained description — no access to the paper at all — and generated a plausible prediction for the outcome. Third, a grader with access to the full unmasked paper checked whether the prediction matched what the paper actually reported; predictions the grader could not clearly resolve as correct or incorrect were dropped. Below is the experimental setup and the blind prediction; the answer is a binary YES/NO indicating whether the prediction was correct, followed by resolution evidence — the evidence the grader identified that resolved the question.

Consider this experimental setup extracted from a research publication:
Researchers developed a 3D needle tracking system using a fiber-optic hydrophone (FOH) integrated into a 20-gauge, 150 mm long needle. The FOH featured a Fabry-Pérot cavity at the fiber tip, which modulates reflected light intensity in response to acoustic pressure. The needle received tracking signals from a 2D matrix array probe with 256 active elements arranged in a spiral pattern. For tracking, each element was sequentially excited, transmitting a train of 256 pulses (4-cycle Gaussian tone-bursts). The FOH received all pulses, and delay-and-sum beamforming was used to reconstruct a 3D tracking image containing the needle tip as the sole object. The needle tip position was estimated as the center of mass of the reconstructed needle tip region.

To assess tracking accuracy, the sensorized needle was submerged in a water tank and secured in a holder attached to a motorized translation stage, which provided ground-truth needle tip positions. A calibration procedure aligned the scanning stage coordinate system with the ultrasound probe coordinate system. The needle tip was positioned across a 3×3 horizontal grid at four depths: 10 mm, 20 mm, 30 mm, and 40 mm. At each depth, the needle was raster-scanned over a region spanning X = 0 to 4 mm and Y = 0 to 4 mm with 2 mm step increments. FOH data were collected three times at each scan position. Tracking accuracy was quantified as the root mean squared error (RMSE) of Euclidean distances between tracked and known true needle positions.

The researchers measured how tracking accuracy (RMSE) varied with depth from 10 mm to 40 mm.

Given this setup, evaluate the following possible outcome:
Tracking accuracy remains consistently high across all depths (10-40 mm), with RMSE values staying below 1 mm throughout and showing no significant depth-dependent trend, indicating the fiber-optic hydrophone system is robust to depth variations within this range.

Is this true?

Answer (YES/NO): NO